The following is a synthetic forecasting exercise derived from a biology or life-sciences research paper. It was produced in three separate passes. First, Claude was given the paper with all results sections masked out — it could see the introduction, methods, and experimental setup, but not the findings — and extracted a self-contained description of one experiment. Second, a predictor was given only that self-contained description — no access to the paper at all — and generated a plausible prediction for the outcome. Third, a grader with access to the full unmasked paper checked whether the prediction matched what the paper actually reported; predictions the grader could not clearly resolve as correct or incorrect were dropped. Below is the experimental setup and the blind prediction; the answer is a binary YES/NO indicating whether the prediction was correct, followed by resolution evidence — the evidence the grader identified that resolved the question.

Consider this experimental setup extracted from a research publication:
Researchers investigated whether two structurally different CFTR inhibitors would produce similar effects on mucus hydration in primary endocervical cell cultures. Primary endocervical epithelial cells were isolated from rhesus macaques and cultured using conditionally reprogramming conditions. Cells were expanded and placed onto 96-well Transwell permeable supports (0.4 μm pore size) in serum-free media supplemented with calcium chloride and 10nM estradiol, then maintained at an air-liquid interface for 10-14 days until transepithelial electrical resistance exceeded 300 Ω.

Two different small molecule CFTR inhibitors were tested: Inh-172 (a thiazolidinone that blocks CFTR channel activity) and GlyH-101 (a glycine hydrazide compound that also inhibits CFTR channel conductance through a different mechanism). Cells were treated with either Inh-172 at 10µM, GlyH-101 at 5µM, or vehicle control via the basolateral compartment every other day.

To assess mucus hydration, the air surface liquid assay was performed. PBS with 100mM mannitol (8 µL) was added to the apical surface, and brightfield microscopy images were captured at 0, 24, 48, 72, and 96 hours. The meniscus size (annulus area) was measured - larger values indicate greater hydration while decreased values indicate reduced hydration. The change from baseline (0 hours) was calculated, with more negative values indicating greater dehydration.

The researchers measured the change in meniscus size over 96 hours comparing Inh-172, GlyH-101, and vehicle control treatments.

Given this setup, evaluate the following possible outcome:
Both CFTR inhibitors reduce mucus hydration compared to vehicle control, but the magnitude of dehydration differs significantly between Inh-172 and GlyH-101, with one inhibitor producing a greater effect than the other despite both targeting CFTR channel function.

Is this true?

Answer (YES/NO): YES